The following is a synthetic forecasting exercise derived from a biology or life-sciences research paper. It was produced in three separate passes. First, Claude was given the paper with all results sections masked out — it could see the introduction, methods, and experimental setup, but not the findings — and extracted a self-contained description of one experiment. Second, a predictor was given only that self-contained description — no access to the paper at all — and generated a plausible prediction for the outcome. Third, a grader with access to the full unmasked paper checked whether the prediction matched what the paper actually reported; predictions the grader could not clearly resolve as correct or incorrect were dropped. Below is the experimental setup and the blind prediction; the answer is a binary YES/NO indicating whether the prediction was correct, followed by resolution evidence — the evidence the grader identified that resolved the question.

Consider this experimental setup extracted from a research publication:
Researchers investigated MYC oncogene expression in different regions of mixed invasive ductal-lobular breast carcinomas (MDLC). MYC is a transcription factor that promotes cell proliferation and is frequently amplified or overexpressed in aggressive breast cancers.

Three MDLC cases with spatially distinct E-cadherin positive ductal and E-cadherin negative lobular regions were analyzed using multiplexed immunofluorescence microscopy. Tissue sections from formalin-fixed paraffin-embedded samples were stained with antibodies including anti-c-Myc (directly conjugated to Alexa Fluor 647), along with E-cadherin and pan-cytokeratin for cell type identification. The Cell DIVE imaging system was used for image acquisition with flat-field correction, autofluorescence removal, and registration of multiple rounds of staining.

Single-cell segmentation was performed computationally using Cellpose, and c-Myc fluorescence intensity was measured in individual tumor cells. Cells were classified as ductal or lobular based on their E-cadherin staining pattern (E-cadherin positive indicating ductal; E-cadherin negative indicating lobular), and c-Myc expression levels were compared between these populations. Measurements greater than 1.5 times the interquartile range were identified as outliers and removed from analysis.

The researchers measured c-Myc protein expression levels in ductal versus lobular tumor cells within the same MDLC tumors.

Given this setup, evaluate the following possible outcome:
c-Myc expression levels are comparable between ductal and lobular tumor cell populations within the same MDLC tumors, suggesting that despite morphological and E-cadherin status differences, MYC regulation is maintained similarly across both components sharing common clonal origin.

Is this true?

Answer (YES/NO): NO